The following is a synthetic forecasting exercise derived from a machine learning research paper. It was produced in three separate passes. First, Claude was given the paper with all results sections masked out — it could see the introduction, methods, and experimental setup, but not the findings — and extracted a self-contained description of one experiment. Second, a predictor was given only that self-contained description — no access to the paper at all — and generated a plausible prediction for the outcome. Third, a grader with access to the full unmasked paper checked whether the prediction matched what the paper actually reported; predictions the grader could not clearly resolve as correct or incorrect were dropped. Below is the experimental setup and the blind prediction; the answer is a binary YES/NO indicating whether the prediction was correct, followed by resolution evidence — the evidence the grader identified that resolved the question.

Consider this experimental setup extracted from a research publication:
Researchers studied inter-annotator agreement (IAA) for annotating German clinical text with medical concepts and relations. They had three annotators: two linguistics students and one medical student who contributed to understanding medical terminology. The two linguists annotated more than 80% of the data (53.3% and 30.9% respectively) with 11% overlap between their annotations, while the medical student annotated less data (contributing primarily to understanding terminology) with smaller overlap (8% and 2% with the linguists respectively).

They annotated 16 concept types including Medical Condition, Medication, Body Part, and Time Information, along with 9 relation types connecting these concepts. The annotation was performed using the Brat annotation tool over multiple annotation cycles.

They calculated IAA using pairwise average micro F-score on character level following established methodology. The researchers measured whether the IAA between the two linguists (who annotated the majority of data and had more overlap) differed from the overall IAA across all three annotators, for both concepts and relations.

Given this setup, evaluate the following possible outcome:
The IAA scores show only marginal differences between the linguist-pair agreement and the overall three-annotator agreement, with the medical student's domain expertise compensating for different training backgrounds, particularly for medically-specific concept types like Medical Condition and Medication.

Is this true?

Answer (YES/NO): NO